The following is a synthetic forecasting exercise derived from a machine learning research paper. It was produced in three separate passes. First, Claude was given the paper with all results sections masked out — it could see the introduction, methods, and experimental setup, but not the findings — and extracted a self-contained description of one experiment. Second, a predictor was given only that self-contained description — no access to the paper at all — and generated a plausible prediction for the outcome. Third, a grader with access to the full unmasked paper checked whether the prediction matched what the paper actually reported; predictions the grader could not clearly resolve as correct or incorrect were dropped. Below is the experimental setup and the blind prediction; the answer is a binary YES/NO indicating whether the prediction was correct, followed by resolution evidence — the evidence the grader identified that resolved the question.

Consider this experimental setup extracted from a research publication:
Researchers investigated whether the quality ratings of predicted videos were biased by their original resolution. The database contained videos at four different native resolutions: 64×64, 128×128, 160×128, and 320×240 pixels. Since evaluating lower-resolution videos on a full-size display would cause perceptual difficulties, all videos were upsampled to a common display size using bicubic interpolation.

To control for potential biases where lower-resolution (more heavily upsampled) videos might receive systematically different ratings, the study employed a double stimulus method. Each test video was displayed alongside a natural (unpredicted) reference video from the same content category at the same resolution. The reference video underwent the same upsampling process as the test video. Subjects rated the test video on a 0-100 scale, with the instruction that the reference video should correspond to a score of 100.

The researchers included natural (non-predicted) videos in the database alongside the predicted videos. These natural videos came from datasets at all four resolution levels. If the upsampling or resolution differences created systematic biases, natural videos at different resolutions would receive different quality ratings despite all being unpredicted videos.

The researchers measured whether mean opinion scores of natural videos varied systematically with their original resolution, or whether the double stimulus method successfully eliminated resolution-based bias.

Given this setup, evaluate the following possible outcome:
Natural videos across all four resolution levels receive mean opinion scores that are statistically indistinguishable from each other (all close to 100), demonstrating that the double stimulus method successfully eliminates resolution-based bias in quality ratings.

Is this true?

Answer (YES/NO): NO